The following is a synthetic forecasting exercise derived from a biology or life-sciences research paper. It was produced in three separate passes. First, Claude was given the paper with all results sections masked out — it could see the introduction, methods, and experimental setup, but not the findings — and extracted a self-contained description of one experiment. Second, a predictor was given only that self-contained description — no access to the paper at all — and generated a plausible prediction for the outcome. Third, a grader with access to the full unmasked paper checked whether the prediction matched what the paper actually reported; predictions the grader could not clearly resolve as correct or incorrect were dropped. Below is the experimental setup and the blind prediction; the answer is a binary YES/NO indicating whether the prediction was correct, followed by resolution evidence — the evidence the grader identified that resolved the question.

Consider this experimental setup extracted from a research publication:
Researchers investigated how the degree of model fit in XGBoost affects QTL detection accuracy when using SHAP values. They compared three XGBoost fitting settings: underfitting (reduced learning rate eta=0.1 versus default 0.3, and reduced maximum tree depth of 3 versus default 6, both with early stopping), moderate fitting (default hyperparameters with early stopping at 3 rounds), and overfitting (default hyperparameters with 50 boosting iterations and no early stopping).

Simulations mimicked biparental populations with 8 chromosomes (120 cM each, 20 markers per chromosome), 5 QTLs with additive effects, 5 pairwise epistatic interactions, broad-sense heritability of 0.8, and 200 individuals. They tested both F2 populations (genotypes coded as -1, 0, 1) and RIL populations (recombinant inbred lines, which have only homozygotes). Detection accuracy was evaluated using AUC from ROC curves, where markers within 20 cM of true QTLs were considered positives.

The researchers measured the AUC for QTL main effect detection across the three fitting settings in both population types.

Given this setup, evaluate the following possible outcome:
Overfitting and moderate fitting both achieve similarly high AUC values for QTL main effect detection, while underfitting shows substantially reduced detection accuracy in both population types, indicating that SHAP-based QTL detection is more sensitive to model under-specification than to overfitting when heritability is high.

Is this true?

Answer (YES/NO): NO